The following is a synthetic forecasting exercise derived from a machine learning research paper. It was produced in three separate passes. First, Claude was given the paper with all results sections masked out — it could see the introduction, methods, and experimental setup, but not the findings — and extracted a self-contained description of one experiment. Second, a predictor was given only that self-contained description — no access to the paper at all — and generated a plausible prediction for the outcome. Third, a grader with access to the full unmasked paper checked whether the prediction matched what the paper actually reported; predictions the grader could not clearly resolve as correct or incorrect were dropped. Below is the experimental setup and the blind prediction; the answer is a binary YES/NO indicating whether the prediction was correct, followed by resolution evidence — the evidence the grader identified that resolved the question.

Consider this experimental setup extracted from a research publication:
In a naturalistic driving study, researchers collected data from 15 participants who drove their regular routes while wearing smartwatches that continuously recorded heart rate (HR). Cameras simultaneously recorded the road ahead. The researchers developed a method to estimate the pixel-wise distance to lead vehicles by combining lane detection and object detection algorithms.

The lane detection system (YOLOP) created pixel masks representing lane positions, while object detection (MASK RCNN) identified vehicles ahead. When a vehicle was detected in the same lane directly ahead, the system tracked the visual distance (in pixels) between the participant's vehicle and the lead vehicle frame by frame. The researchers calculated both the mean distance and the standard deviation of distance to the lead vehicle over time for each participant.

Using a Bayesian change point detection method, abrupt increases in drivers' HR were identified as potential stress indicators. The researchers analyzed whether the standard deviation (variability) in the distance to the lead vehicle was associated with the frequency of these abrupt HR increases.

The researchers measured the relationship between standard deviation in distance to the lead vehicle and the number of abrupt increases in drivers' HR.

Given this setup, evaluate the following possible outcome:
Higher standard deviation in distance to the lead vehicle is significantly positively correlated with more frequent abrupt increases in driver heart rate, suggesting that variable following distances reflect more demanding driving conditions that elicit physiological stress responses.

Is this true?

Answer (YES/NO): YES